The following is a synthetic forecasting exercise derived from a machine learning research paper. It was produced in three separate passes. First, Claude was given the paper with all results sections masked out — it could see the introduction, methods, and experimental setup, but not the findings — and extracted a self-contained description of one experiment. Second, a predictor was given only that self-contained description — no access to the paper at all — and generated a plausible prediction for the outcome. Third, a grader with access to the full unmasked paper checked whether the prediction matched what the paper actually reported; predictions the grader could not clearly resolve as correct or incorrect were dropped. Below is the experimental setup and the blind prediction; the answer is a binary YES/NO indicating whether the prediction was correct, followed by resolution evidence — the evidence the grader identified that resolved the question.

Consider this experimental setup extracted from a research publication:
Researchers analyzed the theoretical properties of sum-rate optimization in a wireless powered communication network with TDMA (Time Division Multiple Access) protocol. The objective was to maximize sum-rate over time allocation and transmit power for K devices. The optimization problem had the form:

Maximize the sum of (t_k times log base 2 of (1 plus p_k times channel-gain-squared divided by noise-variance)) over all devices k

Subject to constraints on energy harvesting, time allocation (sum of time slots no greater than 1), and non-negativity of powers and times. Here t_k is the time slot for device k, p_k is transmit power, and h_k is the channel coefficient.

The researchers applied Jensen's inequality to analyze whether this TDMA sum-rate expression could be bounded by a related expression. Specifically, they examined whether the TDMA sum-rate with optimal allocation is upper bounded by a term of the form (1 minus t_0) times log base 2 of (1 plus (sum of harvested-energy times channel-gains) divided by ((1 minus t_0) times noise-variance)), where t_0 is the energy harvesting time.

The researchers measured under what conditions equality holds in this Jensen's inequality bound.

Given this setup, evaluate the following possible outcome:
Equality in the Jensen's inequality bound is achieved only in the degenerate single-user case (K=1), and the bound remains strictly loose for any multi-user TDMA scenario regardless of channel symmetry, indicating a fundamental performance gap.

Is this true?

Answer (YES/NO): NO